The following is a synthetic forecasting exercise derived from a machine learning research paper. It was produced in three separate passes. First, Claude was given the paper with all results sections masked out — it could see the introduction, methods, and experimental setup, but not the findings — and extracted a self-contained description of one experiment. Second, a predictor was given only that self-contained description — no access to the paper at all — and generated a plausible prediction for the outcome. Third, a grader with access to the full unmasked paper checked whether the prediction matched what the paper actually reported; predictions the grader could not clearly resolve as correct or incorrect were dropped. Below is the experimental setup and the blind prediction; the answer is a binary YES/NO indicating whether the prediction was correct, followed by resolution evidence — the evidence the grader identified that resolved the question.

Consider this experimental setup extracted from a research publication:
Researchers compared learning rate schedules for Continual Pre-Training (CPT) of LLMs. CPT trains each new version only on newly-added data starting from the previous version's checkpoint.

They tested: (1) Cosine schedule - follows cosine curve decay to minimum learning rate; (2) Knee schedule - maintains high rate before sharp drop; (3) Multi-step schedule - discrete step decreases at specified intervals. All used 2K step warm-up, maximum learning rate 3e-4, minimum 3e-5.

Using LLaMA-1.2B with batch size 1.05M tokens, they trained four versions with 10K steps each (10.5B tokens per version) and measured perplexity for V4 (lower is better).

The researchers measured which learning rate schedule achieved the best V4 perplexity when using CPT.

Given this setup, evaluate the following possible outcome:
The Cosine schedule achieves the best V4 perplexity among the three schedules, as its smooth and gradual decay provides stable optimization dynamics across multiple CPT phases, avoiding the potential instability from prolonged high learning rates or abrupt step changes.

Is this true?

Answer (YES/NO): NO